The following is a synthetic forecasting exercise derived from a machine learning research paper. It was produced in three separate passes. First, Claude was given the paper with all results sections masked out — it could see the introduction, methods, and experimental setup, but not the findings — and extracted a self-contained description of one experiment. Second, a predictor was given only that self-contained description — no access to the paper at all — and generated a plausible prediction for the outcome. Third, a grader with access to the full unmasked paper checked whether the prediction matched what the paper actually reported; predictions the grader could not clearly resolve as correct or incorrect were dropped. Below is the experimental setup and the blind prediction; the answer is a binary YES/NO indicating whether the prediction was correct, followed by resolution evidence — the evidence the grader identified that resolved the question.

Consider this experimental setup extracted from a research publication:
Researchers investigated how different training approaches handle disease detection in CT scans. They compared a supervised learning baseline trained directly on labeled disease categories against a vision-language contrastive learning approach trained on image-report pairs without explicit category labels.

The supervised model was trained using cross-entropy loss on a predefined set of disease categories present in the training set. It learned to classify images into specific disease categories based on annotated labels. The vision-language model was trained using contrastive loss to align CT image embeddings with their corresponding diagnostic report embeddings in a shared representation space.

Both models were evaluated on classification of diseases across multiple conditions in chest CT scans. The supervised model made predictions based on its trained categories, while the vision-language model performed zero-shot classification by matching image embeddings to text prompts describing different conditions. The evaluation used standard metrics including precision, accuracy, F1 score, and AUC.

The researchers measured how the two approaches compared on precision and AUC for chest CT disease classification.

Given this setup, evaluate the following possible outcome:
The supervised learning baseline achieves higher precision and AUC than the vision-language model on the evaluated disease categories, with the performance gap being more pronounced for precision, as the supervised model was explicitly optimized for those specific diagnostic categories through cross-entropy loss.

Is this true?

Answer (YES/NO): NO